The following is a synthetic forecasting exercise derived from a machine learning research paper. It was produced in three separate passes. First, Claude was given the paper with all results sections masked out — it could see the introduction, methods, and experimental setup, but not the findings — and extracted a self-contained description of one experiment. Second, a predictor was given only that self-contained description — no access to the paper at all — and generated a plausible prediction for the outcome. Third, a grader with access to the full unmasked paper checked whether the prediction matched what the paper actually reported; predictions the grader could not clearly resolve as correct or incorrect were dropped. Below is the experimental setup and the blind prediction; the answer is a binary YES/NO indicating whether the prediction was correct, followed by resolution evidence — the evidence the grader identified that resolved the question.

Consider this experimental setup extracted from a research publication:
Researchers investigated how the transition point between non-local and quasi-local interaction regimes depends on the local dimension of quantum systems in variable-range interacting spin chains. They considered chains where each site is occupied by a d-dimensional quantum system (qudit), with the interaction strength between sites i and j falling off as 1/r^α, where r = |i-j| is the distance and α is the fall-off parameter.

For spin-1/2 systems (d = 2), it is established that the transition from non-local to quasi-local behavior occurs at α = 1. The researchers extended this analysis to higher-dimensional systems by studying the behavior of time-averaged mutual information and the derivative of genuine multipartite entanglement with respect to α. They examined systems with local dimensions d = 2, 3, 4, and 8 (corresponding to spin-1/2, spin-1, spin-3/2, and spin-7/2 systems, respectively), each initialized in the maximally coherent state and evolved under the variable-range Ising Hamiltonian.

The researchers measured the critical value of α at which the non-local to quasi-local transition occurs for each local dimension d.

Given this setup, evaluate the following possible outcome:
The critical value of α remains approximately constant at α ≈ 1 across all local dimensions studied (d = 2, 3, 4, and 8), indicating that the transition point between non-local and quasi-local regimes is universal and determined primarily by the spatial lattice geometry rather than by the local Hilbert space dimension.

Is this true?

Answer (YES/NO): NO